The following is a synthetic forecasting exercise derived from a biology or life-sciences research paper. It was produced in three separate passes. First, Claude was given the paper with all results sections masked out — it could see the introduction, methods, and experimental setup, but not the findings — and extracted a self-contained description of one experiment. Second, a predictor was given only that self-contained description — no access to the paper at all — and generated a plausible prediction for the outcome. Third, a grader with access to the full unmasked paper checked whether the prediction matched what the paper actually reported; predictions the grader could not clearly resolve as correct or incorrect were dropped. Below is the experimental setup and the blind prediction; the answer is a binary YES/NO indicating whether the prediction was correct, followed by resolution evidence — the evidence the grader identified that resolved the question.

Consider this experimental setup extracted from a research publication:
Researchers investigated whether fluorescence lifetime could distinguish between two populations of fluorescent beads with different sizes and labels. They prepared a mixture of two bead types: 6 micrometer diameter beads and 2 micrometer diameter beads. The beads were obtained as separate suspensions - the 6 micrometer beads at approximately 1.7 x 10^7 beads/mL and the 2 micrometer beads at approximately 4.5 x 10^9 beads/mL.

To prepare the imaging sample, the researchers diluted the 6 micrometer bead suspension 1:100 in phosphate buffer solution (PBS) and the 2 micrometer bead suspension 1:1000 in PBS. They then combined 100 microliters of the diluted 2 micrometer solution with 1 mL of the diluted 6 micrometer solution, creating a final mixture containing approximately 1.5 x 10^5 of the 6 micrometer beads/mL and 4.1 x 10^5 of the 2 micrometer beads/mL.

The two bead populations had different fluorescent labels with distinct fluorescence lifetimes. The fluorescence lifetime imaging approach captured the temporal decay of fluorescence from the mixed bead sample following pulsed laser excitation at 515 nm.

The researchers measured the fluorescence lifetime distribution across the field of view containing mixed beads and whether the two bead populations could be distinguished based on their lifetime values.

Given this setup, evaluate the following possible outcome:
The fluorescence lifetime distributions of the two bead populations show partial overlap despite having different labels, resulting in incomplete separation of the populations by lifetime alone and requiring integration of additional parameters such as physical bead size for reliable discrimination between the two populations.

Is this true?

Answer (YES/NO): NO